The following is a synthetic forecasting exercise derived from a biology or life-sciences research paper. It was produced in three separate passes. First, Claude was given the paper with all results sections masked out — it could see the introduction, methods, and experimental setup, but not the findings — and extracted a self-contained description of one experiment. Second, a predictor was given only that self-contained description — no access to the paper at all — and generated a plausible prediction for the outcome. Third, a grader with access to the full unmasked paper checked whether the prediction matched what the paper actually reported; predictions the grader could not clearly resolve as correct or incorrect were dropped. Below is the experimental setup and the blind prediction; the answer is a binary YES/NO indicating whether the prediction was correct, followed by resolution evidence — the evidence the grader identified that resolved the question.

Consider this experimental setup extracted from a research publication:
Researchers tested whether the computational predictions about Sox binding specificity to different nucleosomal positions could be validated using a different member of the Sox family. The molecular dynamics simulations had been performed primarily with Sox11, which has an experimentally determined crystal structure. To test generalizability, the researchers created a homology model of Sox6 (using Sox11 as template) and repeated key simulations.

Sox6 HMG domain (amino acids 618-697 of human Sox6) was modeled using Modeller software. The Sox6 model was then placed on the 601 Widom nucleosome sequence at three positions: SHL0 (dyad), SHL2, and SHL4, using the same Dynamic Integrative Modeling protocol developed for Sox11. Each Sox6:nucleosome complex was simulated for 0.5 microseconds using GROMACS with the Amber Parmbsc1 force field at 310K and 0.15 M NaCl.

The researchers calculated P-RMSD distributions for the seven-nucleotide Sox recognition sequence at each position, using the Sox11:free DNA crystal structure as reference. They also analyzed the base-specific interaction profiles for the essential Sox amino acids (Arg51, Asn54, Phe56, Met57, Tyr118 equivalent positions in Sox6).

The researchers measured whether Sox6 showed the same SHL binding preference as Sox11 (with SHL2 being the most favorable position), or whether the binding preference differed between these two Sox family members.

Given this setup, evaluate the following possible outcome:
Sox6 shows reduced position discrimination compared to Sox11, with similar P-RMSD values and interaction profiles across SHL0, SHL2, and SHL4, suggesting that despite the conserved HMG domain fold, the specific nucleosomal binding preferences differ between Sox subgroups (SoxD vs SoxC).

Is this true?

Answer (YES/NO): NO